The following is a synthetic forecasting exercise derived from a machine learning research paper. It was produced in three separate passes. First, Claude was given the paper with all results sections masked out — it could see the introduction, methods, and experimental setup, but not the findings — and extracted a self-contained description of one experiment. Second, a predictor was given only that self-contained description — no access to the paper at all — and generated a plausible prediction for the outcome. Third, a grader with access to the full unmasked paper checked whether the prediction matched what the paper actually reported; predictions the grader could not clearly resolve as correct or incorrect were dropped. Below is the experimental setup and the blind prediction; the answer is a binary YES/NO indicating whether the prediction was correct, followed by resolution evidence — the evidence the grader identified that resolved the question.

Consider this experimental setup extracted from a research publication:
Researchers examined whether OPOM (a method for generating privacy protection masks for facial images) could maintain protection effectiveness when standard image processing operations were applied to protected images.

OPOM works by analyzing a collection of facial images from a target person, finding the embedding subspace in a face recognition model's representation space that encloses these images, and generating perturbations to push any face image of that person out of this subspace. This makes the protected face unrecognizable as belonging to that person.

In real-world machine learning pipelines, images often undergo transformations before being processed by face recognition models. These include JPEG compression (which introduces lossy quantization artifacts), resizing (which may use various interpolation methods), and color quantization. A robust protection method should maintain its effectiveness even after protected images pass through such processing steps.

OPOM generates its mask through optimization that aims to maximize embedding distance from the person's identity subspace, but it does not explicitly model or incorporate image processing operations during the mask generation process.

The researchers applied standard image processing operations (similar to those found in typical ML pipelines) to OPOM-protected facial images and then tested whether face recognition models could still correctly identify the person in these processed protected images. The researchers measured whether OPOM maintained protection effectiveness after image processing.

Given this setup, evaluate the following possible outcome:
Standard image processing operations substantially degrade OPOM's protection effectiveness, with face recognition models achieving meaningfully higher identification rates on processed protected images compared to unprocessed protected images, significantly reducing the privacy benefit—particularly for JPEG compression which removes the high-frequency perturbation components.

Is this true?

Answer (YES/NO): NO